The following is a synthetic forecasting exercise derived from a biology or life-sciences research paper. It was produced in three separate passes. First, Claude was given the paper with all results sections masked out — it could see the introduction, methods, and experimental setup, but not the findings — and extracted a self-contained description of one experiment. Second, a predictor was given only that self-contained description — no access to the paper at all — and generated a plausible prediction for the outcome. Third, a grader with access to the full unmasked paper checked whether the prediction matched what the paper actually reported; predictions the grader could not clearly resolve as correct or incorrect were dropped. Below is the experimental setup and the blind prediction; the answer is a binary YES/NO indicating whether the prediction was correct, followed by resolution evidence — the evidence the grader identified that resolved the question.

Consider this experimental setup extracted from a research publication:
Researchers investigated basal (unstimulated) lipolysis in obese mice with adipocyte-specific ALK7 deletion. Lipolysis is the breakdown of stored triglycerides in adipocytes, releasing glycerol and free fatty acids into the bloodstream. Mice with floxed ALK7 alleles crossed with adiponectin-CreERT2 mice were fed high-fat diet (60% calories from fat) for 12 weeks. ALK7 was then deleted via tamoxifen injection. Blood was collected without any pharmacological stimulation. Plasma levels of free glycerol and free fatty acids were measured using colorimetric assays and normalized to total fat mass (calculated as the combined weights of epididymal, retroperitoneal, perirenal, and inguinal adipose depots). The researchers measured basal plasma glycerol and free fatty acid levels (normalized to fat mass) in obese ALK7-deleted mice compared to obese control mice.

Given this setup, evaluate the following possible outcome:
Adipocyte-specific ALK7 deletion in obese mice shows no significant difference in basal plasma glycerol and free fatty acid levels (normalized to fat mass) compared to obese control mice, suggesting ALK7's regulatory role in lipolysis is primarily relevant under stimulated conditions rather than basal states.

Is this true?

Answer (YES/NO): NO